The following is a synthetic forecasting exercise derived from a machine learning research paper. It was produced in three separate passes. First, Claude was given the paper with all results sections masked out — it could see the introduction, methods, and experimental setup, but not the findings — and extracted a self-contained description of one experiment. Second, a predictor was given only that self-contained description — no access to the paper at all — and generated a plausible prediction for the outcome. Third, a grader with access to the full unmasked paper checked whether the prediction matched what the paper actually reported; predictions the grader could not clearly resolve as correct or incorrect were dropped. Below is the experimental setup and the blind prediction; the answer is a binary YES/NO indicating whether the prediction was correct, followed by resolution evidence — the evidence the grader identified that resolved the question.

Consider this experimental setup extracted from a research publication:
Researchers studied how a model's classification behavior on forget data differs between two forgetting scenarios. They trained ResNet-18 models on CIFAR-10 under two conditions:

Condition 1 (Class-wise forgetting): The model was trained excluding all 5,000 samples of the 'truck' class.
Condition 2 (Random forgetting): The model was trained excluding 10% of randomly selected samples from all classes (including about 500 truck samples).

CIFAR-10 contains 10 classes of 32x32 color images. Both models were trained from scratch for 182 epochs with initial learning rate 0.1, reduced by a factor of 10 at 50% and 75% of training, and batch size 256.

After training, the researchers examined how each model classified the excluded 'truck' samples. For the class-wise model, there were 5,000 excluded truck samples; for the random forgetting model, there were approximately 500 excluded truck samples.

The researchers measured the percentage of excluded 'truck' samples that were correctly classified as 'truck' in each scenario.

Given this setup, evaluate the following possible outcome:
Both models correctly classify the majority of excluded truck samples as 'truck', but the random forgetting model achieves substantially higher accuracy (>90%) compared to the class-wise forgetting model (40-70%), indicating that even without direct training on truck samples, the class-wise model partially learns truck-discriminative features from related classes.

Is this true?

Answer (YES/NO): NO